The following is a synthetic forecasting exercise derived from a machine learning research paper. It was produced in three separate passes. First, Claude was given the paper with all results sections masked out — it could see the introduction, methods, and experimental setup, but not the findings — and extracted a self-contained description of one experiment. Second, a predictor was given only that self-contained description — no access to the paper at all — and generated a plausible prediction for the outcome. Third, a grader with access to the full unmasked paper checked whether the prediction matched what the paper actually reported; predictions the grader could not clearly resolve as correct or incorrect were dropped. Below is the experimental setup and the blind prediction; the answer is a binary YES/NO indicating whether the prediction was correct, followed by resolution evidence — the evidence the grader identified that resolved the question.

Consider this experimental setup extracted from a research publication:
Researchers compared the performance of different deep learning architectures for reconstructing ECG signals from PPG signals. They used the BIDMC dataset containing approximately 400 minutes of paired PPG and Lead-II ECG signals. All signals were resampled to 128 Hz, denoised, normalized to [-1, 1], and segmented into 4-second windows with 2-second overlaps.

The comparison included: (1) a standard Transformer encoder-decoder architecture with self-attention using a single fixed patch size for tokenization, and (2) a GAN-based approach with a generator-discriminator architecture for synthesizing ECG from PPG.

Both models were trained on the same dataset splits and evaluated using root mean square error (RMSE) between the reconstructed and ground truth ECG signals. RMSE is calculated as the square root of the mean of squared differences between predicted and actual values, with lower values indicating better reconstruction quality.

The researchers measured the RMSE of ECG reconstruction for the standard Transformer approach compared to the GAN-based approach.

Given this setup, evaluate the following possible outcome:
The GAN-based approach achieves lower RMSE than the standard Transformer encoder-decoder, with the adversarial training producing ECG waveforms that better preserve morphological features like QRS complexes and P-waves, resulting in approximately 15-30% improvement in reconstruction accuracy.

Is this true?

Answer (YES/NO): YES